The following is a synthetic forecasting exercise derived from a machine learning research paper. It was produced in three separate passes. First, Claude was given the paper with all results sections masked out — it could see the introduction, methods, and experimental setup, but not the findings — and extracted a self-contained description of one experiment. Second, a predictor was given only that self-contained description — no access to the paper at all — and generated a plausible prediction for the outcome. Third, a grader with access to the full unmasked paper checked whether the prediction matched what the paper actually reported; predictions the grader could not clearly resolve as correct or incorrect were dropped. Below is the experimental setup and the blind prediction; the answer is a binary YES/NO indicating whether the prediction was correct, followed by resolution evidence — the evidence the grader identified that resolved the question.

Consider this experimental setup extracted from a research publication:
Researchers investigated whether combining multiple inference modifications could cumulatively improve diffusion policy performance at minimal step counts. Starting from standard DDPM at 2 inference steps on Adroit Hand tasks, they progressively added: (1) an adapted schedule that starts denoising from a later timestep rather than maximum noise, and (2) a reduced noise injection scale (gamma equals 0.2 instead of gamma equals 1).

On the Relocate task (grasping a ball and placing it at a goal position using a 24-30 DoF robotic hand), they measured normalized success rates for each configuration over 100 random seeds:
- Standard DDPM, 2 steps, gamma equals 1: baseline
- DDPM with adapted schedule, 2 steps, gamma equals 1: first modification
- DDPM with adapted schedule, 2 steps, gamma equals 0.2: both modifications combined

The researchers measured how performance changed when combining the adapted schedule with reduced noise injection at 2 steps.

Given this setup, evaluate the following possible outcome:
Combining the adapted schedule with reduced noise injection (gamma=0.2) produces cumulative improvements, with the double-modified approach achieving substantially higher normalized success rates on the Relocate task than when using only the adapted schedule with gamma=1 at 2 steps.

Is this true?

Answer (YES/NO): YES